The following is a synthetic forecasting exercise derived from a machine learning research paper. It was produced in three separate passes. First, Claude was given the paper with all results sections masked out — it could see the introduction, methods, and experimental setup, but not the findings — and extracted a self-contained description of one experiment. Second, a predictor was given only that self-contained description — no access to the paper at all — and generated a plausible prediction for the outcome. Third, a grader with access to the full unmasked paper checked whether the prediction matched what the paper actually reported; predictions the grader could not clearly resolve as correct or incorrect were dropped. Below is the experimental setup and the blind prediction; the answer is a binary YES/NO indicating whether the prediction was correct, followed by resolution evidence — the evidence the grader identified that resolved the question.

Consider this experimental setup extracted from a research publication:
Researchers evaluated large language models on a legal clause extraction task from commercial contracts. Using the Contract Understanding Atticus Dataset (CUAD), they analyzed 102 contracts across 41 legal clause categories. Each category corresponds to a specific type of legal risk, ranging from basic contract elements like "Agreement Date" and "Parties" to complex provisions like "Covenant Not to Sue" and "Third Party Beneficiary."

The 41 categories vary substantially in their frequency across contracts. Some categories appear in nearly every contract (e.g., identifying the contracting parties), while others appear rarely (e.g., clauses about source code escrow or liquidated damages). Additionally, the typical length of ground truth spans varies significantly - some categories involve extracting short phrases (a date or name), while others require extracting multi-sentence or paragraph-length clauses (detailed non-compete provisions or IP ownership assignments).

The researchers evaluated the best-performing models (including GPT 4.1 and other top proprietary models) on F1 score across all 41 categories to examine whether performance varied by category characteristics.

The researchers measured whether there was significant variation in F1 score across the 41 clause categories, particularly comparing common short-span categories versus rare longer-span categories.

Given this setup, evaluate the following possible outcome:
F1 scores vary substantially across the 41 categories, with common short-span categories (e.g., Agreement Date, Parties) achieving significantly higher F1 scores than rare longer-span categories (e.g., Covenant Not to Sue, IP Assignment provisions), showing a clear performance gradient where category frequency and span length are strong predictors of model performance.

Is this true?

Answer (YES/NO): YES